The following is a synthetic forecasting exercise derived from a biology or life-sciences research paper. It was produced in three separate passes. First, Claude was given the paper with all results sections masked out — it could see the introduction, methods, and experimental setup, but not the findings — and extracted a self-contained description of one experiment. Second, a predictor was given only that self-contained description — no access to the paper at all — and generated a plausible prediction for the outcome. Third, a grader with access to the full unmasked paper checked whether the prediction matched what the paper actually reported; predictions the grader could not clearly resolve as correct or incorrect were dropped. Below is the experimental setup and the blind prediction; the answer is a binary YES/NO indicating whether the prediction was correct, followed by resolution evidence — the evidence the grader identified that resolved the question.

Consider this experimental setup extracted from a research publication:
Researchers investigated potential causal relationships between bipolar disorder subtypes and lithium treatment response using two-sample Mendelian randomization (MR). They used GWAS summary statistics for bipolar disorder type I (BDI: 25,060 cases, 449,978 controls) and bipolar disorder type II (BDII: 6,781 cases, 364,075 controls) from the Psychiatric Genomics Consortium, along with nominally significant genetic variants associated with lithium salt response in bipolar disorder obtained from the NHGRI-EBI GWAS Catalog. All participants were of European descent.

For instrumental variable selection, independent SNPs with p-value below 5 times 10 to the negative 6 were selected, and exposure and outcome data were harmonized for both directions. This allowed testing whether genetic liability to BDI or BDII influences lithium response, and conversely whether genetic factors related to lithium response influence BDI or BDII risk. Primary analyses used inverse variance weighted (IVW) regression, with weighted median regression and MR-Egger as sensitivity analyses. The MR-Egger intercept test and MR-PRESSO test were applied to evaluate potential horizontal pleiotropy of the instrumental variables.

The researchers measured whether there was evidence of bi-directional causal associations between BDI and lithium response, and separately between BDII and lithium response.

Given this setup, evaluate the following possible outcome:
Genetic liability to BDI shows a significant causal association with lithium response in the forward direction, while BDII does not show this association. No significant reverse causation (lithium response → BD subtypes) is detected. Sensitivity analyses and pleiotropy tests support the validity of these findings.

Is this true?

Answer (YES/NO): NO